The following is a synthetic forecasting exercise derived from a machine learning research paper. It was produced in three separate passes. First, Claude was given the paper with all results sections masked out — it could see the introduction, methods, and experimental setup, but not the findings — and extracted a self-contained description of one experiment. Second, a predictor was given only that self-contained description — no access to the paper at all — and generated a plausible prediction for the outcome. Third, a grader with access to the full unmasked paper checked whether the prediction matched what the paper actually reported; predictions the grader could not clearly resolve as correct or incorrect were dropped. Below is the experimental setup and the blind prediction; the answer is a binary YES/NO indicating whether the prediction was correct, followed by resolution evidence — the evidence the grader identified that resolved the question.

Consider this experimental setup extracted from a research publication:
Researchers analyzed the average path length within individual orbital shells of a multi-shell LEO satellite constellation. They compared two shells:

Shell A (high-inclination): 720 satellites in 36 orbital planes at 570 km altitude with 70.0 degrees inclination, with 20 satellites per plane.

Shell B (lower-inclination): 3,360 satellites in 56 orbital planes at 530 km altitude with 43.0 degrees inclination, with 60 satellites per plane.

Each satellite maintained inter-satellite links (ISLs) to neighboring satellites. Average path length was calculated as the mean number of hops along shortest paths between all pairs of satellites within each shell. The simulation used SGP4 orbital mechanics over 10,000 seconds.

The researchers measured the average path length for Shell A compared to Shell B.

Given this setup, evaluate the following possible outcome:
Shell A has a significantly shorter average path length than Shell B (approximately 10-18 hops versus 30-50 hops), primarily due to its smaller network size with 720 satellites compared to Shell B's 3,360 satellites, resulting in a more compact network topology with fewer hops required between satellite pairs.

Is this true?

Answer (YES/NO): NO